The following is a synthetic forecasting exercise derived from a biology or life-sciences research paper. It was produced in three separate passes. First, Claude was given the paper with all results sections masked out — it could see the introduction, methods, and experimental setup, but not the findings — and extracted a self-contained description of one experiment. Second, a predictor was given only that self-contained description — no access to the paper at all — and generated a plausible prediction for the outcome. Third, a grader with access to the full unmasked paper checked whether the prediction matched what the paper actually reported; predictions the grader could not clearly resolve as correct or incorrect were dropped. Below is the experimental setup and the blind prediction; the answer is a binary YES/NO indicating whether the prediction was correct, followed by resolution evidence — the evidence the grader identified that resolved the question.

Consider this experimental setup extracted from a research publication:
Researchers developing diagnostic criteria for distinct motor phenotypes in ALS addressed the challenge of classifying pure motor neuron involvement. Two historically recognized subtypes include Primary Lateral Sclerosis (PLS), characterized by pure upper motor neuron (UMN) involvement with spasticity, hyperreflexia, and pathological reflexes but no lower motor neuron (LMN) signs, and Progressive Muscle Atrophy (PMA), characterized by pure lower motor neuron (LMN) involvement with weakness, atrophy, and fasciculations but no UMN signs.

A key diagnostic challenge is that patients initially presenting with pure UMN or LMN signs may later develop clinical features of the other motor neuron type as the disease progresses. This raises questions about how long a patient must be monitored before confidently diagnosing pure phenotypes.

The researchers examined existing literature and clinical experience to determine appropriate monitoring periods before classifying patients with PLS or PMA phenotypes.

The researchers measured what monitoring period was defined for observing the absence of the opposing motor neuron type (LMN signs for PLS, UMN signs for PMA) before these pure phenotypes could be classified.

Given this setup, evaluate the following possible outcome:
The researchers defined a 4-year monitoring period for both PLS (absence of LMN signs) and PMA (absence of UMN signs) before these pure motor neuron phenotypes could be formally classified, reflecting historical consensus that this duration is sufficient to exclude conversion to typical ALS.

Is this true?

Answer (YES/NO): YES